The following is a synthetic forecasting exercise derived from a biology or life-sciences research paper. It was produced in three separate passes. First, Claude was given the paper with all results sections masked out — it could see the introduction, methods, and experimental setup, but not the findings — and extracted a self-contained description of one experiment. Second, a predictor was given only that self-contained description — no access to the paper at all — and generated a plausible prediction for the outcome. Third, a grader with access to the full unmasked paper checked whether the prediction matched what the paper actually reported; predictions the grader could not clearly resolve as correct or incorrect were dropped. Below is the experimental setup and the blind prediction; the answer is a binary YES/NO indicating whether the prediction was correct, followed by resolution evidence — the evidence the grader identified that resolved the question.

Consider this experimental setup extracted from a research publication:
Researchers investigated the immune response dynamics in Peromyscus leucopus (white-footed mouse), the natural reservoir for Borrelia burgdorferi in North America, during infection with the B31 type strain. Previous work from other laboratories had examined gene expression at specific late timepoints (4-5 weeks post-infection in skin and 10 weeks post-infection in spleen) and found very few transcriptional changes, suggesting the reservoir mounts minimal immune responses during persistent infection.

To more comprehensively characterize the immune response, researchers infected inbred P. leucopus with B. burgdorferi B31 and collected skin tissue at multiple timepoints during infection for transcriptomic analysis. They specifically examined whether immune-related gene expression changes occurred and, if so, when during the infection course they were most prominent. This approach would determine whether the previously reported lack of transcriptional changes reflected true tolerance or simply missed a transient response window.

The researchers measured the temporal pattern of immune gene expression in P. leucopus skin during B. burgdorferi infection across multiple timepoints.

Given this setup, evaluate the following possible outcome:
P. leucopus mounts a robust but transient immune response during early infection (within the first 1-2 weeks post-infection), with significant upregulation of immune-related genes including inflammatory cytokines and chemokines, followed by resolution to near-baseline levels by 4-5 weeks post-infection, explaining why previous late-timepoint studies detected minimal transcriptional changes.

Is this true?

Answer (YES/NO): NO